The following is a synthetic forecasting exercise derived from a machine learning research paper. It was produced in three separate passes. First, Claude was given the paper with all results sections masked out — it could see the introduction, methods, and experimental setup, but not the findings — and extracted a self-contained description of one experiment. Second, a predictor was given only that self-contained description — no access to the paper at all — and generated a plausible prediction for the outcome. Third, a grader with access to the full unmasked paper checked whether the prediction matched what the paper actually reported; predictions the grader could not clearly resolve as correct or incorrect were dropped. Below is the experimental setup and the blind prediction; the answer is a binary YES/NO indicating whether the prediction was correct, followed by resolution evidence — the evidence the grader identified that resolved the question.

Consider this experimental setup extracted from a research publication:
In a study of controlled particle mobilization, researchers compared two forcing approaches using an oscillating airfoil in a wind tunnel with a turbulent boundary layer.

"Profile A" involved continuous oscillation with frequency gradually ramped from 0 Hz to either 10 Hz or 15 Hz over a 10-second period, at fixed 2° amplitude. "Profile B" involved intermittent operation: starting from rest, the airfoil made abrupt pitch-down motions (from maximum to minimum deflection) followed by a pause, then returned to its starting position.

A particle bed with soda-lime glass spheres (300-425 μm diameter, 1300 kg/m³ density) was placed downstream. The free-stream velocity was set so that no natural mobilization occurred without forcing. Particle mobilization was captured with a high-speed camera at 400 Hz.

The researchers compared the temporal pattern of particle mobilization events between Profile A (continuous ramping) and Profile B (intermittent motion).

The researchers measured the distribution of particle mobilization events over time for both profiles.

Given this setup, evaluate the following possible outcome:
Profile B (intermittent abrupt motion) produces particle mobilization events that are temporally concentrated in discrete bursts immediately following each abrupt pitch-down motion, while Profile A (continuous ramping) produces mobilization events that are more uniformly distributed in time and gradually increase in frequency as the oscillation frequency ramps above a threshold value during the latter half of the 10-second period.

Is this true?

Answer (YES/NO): NO